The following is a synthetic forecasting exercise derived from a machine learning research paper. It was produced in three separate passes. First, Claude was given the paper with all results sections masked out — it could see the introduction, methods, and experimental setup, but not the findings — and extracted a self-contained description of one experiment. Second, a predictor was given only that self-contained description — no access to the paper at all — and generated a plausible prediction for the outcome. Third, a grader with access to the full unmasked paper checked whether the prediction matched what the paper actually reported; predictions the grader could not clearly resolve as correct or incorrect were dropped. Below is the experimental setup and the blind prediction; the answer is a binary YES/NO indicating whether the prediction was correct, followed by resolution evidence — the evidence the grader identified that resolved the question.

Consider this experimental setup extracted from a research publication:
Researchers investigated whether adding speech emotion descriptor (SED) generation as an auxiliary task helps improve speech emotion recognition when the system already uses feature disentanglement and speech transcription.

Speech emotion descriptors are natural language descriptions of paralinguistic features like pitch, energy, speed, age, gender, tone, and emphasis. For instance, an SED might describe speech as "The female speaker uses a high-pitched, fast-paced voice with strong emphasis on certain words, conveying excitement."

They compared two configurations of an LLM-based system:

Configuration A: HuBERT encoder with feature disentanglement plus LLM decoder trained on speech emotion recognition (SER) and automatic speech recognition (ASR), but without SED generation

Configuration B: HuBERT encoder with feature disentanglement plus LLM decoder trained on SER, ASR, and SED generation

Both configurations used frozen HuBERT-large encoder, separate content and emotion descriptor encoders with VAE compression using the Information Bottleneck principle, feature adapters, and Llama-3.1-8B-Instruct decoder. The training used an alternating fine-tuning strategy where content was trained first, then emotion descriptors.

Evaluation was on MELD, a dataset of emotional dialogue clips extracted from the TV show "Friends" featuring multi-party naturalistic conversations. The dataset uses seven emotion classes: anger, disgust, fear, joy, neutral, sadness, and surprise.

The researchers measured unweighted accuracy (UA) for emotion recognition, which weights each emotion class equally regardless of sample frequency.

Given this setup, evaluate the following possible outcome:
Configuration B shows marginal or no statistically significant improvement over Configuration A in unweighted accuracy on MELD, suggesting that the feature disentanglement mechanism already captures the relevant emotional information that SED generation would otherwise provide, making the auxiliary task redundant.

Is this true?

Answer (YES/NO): NO